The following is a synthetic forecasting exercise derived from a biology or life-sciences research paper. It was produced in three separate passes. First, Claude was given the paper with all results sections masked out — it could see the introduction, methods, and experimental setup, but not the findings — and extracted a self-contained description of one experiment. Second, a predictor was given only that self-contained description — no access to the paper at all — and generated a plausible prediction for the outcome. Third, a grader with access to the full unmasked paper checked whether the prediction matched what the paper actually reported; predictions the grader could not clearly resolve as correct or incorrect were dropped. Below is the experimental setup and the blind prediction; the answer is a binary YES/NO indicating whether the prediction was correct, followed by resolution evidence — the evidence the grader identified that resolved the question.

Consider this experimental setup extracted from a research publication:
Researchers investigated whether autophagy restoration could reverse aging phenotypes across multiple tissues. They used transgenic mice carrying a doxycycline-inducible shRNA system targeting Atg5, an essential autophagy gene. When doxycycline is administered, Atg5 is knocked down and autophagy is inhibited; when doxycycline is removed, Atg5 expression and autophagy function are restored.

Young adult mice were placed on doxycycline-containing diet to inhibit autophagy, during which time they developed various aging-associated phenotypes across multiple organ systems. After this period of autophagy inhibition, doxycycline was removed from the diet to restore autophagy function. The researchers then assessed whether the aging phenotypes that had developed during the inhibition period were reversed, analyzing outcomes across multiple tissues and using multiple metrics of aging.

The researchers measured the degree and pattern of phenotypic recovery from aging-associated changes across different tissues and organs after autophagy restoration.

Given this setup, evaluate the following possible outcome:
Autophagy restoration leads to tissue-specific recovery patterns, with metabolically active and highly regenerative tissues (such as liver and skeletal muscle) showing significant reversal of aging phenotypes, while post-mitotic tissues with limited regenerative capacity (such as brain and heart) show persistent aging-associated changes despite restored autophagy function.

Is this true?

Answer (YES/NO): NO